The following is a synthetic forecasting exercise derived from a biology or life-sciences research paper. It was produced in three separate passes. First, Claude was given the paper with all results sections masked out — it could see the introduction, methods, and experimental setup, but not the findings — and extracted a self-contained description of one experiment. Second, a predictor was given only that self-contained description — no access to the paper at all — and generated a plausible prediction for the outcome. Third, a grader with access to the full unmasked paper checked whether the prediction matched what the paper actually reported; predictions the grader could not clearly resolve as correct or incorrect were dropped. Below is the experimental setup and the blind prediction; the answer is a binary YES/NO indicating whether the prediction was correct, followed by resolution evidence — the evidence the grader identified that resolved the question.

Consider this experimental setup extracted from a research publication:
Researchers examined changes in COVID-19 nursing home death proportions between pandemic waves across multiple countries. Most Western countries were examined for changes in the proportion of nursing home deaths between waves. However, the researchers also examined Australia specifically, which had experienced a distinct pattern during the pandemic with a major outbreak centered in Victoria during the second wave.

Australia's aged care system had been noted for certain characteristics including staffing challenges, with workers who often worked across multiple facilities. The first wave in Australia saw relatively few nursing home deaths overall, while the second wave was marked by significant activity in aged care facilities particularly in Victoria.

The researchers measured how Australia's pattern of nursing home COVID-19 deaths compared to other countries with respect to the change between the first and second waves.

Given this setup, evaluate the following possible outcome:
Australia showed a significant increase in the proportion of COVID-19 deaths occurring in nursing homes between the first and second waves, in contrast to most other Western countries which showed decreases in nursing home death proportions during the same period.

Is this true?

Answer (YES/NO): YES